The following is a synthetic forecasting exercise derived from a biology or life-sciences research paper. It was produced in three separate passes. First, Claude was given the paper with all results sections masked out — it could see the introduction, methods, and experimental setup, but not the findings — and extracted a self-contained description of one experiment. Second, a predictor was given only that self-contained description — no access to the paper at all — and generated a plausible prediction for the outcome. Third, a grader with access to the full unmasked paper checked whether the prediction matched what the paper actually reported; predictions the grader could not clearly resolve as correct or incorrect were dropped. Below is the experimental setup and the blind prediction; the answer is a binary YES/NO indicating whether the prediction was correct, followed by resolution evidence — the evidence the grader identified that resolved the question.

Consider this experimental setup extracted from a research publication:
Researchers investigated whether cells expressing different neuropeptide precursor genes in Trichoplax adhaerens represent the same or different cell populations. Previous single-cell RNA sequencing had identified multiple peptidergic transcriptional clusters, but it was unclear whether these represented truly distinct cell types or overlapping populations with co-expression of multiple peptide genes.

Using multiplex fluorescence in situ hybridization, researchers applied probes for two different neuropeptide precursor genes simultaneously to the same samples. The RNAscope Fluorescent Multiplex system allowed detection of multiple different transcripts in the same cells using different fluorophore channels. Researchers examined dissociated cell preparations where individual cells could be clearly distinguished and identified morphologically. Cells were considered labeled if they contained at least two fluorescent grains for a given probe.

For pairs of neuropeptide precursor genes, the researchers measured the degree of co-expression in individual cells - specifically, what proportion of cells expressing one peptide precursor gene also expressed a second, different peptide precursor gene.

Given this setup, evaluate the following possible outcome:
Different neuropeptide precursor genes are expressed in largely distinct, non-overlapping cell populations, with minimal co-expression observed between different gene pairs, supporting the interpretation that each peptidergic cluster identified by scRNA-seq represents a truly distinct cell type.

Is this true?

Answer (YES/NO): YES